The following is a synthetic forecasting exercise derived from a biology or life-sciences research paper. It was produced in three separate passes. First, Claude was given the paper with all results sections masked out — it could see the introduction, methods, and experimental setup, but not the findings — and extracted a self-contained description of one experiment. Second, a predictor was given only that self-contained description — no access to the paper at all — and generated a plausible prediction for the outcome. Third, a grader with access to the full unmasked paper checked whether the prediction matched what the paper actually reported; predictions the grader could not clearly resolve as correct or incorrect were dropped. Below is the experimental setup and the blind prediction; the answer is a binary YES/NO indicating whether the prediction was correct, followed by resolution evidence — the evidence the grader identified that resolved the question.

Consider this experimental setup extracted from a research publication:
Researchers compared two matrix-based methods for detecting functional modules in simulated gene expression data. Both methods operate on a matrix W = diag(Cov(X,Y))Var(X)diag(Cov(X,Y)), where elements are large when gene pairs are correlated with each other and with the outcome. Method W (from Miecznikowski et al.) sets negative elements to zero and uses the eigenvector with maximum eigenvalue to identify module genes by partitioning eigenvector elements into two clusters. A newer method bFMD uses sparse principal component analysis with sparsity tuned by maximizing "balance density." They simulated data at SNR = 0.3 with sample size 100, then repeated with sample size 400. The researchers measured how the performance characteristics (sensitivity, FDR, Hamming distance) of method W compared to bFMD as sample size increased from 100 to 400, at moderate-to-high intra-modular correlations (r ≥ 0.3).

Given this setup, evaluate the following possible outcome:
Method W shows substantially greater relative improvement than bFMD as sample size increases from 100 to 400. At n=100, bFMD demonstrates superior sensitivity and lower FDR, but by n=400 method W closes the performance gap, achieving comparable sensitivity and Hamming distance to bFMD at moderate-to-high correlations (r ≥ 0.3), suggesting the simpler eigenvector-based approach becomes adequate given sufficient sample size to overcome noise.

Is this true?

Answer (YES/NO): NO